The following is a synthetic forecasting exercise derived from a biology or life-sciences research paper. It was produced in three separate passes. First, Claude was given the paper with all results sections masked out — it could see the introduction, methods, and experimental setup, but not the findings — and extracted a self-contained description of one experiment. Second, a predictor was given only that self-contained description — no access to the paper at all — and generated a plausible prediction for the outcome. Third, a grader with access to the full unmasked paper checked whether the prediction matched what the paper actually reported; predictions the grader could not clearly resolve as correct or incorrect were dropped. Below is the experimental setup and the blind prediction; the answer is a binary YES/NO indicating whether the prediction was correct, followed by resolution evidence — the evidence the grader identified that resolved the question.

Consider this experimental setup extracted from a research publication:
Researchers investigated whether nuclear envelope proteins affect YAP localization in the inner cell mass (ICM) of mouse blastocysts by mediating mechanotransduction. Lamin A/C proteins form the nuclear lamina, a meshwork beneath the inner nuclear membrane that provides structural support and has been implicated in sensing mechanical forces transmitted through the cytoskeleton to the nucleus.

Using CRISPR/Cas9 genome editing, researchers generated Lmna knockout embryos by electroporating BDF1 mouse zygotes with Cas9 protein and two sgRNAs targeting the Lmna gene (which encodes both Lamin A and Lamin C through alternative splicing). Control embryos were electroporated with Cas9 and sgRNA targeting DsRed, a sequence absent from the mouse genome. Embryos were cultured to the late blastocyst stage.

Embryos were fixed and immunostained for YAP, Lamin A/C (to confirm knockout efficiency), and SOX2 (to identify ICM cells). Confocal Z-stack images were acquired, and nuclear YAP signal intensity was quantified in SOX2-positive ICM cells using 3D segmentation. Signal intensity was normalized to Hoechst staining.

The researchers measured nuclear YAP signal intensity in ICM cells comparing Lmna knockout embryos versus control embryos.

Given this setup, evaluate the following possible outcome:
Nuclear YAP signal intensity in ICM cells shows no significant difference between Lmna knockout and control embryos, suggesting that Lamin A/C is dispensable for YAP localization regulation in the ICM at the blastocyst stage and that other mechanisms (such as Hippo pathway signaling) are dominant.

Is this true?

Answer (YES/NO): NO